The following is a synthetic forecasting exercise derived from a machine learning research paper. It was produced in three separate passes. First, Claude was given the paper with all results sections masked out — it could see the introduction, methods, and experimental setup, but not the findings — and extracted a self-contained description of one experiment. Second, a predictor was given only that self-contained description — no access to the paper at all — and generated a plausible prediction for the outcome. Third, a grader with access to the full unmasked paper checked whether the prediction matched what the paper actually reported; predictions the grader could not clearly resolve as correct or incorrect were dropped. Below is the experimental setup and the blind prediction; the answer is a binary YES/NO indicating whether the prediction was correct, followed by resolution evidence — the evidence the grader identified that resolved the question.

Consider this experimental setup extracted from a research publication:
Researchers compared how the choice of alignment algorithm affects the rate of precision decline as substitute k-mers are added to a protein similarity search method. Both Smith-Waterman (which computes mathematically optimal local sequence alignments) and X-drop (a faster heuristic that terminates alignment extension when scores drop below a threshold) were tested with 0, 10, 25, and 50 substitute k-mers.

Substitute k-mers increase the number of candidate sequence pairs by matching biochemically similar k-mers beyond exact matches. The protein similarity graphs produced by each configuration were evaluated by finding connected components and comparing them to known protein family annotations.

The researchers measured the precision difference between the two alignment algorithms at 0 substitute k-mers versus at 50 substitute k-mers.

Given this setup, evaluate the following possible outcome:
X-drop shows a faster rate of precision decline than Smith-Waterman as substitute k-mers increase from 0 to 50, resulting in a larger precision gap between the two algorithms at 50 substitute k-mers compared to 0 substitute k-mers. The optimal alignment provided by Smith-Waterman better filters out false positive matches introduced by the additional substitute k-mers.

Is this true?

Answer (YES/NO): NO